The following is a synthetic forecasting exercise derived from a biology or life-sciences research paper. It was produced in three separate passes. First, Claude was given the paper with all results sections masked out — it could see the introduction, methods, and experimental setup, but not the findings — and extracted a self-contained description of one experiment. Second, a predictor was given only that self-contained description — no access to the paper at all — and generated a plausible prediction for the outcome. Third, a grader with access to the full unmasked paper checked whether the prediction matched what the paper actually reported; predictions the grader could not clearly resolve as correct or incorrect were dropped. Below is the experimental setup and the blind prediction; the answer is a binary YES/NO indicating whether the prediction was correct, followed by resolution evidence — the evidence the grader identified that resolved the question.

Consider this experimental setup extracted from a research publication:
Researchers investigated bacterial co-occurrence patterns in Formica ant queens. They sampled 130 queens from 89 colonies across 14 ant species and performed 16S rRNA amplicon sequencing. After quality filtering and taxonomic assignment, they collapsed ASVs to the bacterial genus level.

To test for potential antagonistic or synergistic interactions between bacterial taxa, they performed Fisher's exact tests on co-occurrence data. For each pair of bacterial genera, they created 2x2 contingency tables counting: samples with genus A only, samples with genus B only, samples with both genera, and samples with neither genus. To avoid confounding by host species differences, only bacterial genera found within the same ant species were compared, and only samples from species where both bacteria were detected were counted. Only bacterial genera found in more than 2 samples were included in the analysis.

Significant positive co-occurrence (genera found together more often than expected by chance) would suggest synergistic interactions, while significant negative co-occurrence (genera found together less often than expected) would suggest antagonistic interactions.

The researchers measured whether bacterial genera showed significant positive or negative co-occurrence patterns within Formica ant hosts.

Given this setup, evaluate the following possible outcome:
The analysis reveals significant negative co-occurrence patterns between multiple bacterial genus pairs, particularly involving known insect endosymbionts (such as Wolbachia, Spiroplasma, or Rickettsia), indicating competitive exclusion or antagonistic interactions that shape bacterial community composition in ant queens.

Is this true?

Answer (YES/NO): NO